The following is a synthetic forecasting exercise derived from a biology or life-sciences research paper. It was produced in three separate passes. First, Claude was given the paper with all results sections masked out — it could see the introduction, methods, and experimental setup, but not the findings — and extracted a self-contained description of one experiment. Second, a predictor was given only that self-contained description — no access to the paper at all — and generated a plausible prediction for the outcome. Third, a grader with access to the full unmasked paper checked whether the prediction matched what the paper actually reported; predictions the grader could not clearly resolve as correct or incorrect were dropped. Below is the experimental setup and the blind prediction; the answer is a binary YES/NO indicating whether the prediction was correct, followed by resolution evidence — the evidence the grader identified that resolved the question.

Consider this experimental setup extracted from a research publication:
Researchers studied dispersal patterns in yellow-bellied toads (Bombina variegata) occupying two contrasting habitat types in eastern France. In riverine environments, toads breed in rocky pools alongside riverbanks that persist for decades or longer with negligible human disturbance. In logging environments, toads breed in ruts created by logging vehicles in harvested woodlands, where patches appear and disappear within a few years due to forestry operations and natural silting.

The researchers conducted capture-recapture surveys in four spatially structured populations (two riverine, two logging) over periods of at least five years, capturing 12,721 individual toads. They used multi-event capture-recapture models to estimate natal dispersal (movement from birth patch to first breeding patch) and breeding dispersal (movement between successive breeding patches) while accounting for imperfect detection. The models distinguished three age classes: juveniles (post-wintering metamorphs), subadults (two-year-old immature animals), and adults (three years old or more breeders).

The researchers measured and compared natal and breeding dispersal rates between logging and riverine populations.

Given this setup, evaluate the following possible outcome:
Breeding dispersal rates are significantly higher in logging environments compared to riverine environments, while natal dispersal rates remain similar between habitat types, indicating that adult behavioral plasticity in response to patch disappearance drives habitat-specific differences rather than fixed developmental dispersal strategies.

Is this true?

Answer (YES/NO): NO